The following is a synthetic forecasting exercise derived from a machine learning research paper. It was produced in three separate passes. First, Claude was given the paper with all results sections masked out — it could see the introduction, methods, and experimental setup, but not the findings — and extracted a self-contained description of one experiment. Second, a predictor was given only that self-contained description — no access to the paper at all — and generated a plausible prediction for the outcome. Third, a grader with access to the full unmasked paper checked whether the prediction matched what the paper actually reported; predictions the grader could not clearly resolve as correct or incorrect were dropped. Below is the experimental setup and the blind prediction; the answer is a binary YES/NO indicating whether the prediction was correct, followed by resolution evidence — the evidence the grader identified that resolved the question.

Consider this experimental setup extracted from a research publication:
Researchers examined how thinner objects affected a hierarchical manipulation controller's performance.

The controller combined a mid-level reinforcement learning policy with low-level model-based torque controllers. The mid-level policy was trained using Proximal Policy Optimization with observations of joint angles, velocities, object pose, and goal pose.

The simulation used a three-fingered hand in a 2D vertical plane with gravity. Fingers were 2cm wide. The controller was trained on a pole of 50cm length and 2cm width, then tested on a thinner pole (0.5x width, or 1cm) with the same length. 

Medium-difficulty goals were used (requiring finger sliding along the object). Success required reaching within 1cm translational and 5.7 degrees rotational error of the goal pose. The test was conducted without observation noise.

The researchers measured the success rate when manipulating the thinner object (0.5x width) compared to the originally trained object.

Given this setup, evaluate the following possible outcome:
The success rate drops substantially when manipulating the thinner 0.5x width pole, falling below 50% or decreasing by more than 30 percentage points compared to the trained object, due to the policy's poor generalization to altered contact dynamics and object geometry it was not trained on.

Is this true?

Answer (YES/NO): NO